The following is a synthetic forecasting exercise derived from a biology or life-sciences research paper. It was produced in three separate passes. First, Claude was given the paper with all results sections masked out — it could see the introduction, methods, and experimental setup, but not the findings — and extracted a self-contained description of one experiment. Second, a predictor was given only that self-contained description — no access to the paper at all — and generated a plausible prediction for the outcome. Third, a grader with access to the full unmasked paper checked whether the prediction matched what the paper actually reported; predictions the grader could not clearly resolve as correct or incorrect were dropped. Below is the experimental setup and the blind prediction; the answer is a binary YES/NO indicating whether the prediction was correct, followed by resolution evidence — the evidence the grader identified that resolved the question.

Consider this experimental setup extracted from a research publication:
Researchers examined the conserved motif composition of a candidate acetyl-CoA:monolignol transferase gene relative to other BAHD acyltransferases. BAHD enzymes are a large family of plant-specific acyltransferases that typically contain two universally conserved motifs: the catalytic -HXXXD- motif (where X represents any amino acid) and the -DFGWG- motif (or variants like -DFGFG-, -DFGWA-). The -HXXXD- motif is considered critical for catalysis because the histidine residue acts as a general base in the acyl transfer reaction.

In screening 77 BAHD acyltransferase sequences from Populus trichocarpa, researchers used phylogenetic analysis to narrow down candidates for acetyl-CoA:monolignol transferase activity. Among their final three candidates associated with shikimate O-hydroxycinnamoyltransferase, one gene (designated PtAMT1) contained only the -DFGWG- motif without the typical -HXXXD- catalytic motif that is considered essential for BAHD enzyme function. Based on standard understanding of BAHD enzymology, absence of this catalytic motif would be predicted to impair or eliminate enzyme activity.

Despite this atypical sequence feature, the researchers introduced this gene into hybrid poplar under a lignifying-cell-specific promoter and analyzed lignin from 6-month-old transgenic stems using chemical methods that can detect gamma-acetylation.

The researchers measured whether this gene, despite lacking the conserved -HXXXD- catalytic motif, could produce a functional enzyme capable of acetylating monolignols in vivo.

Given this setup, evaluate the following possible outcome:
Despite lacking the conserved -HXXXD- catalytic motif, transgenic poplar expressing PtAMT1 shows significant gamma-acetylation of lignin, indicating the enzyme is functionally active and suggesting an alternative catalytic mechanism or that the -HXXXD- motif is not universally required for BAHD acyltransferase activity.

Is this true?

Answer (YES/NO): NO